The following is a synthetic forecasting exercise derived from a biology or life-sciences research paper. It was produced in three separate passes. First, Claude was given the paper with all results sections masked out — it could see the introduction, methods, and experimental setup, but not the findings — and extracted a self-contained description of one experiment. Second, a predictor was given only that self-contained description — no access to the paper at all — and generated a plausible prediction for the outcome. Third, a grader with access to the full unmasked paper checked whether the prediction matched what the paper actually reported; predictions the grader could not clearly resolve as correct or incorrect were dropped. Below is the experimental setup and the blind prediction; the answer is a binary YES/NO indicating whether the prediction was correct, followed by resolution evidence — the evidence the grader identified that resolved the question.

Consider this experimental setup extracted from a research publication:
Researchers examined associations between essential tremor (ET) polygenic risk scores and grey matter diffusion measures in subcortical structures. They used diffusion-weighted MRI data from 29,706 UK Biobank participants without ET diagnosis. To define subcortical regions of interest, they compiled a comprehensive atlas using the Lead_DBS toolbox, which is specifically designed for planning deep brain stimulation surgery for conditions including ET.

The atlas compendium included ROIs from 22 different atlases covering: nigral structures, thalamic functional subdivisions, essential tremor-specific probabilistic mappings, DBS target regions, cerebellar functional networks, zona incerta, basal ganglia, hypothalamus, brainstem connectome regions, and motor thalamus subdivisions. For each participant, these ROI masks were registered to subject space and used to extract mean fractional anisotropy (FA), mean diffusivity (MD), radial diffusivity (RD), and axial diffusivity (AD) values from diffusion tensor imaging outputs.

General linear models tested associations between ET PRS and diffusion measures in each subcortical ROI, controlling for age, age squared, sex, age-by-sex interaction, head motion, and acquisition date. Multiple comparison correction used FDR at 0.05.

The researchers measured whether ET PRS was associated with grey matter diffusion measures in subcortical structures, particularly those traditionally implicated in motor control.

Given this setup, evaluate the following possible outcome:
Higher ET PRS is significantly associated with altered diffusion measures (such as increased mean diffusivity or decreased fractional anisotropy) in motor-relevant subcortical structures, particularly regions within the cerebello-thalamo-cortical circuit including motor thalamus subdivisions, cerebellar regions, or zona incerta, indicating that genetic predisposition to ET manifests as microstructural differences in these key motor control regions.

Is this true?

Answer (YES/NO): YES